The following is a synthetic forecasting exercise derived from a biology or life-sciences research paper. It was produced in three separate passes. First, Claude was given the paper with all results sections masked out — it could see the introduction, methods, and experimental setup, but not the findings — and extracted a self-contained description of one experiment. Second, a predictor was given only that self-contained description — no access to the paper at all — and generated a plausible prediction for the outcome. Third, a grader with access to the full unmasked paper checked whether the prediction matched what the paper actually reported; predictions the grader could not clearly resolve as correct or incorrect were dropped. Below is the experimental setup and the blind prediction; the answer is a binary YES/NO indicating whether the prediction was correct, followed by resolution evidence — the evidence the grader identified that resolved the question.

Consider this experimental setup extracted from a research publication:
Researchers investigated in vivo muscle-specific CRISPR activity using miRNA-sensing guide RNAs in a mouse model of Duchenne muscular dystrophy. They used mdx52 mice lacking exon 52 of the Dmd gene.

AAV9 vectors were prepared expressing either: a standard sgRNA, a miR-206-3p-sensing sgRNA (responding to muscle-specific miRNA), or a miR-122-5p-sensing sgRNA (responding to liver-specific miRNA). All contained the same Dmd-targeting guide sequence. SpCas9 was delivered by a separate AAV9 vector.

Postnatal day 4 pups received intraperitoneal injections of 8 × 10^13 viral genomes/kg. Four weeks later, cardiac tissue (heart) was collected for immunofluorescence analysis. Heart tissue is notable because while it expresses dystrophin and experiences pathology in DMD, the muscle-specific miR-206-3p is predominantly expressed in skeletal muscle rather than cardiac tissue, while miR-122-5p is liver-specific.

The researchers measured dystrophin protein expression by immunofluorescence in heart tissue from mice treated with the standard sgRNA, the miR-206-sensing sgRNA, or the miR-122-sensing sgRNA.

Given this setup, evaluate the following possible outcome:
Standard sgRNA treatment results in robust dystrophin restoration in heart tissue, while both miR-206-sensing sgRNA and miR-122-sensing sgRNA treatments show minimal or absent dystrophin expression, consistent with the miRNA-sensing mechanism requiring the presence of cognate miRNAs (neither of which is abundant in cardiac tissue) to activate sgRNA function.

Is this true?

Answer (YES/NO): NO